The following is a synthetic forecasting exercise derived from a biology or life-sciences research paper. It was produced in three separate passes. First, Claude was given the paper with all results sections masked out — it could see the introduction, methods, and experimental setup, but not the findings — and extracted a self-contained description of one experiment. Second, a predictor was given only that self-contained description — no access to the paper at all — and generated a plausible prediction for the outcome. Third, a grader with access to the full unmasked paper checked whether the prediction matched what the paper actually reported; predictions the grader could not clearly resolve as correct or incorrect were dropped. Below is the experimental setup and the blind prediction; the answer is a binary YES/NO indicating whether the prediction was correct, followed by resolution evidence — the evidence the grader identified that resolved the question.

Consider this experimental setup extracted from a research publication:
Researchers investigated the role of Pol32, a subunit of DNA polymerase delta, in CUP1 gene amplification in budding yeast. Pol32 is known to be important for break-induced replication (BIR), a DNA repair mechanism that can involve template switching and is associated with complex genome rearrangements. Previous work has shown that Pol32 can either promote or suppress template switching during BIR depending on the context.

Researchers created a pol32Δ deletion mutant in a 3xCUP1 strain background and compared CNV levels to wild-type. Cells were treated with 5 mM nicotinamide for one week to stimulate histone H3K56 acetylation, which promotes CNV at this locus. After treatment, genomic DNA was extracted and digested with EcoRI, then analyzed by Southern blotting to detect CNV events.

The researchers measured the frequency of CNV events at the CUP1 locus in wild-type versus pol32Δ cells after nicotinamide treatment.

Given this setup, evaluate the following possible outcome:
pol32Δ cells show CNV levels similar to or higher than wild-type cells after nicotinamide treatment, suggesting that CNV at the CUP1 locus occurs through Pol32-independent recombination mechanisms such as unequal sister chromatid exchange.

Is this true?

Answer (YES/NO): NO